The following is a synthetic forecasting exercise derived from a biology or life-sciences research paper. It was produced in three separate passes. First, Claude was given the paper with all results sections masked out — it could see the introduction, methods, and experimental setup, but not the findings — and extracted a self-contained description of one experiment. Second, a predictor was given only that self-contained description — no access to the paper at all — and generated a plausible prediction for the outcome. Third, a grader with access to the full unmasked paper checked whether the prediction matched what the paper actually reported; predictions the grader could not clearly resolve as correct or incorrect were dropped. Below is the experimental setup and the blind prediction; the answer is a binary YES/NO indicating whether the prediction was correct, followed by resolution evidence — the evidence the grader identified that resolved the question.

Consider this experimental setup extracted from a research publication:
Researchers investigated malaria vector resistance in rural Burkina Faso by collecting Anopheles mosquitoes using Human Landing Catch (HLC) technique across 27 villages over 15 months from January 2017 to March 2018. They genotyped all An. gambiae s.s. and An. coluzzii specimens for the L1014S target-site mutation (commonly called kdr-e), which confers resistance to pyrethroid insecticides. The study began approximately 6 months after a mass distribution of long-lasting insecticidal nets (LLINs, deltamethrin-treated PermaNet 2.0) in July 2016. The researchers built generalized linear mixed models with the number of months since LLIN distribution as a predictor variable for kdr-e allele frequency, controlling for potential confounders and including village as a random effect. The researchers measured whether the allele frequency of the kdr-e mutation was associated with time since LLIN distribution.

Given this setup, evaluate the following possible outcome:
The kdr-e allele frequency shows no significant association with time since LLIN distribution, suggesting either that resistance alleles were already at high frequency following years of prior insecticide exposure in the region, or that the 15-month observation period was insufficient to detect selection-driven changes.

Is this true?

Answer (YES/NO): NO